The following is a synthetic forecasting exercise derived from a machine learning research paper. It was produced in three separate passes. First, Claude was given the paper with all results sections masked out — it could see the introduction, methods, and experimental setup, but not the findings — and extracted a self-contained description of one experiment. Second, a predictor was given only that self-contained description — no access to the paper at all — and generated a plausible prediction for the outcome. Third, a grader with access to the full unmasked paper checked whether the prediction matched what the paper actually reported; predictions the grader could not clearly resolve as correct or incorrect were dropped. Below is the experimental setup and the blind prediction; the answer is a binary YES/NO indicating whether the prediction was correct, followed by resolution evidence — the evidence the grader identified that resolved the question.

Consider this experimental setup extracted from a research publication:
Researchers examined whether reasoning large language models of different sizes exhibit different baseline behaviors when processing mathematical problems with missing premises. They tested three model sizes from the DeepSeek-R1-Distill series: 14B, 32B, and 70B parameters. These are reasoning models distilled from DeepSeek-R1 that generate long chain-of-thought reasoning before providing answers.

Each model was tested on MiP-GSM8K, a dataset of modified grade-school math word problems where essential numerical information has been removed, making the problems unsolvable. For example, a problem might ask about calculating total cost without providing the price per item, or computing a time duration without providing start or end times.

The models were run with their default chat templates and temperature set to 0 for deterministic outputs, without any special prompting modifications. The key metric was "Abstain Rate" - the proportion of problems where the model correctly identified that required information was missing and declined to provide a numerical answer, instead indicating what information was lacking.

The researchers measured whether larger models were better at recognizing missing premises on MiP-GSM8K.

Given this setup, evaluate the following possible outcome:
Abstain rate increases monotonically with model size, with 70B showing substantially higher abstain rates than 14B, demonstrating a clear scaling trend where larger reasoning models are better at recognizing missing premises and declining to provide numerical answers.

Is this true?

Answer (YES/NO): NO